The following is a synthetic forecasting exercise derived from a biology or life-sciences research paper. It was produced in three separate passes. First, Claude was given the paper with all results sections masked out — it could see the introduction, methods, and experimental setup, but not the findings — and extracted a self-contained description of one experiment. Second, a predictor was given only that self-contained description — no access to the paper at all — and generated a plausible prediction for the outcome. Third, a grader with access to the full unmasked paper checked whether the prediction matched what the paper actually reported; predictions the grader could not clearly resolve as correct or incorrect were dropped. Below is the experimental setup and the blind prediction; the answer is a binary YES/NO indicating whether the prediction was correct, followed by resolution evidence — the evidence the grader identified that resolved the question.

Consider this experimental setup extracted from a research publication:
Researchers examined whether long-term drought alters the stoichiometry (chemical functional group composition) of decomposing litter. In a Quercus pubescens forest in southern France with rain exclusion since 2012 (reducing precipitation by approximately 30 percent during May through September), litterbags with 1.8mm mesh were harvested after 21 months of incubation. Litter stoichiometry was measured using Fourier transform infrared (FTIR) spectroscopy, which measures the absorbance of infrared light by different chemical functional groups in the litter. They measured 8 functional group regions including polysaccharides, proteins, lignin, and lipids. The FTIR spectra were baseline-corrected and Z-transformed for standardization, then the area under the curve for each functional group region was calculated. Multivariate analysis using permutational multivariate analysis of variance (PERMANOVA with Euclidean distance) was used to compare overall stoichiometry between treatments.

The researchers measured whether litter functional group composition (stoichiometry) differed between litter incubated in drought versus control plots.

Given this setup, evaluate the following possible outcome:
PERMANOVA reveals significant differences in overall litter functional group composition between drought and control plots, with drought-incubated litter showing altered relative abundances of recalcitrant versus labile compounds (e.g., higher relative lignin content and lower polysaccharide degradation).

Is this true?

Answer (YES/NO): NO